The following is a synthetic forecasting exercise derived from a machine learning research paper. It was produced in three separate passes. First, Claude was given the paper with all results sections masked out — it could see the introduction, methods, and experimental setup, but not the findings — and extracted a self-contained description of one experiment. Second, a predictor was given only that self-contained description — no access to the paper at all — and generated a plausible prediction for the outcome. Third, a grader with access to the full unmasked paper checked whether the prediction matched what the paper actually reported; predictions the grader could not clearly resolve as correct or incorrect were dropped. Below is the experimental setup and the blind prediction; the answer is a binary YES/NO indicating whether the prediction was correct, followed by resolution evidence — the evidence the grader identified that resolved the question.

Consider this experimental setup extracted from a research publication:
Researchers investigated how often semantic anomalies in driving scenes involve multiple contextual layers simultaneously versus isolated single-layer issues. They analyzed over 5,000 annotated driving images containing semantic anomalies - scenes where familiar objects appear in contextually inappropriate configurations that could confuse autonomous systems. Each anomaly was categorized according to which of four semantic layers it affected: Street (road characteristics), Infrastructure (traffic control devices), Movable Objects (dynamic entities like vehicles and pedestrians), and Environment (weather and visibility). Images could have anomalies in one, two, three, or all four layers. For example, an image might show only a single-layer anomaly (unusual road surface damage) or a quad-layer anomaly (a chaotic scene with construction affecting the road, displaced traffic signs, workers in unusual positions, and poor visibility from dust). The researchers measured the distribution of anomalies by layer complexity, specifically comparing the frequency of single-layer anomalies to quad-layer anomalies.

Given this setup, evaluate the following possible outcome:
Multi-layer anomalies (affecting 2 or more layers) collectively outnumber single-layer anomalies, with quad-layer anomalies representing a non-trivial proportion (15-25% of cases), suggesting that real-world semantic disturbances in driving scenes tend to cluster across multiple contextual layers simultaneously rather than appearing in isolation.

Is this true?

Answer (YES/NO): NO